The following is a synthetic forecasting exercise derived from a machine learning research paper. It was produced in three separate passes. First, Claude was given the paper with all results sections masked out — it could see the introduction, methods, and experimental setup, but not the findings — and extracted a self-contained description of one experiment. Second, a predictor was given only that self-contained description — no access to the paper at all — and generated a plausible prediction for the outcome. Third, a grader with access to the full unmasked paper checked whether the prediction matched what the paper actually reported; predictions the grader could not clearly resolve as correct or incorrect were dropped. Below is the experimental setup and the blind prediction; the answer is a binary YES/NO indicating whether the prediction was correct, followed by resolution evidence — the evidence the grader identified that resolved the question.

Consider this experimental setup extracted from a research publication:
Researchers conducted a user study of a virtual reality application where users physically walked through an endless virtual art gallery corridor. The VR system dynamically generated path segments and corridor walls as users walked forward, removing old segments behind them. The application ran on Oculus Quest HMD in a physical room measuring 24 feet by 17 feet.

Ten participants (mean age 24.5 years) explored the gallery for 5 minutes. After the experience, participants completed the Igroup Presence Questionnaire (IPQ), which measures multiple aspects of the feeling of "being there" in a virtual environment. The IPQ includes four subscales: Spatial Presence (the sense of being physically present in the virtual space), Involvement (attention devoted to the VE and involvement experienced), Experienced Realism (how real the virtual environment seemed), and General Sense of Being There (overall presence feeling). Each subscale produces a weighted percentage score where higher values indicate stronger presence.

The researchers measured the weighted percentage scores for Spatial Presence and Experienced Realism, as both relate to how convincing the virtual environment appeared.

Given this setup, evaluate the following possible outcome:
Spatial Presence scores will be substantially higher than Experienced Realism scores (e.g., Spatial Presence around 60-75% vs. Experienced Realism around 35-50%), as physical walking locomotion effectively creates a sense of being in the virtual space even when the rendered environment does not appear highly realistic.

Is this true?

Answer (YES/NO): NO